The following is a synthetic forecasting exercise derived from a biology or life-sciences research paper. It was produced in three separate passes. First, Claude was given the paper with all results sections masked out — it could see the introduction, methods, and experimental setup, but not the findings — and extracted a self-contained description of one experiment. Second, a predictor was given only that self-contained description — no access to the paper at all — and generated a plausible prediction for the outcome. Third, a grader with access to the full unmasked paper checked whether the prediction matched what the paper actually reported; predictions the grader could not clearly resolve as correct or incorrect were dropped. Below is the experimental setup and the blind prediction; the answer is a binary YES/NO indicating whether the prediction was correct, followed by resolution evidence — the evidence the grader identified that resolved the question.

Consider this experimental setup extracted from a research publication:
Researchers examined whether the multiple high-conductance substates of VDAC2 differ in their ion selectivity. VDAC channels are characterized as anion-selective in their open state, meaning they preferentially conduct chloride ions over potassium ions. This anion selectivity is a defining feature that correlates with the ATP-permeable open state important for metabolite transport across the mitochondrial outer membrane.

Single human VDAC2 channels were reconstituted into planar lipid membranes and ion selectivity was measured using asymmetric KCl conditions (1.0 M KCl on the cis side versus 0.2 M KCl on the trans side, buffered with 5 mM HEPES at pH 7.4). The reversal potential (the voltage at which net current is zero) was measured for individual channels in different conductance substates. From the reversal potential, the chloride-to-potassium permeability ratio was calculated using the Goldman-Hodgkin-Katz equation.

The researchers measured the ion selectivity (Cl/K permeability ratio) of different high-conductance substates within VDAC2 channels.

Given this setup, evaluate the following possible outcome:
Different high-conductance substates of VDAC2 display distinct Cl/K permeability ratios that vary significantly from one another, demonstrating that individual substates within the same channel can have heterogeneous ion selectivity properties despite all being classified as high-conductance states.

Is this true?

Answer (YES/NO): NO